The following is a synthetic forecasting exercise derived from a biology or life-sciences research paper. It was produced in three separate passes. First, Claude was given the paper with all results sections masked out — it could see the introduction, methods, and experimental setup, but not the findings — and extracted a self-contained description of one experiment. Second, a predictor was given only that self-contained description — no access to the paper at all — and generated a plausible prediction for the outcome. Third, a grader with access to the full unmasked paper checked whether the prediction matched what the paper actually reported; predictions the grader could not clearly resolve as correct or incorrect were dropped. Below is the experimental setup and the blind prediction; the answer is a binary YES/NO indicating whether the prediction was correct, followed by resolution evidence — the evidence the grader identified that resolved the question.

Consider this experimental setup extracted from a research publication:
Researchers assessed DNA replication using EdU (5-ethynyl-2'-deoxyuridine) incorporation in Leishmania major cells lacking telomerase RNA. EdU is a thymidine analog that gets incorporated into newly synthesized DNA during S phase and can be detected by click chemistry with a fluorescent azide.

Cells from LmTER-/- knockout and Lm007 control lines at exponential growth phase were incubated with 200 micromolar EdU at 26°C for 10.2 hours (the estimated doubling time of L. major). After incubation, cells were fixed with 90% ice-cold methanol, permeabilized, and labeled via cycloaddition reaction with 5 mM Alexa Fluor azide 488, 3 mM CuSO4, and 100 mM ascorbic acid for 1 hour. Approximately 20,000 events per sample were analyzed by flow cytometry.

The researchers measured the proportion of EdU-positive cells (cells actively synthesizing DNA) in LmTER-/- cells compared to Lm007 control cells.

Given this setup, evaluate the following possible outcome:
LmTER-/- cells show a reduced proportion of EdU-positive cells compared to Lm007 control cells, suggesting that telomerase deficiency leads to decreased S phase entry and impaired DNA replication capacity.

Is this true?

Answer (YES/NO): NO